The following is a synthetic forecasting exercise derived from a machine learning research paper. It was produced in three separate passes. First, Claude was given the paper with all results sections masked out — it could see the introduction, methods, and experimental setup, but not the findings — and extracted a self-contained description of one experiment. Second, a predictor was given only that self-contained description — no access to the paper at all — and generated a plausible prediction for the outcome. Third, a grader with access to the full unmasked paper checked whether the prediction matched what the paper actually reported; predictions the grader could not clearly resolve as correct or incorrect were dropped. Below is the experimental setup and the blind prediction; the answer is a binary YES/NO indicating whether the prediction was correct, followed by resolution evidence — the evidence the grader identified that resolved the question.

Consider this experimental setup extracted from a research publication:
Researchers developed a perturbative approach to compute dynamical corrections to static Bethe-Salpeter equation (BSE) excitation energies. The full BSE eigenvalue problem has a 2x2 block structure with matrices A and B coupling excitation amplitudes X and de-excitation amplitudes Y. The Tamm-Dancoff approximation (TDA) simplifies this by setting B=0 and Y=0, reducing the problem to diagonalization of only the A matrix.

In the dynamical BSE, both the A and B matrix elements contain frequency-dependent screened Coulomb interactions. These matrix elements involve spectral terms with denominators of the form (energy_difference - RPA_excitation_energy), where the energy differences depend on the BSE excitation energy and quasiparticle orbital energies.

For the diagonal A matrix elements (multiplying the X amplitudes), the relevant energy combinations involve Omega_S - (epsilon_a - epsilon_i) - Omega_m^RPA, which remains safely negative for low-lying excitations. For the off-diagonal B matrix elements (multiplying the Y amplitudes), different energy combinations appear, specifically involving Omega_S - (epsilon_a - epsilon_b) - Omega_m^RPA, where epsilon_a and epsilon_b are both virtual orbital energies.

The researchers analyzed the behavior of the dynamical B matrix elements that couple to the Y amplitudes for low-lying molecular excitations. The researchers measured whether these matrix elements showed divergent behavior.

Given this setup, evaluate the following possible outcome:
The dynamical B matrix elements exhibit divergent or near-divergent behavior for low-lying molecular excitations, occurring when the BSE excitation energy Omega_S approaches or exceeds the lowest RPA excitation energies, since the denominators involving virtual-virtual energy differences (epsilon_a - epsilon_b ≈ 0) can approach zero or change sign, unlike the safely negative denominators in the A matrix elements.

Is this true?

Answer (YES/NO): YES